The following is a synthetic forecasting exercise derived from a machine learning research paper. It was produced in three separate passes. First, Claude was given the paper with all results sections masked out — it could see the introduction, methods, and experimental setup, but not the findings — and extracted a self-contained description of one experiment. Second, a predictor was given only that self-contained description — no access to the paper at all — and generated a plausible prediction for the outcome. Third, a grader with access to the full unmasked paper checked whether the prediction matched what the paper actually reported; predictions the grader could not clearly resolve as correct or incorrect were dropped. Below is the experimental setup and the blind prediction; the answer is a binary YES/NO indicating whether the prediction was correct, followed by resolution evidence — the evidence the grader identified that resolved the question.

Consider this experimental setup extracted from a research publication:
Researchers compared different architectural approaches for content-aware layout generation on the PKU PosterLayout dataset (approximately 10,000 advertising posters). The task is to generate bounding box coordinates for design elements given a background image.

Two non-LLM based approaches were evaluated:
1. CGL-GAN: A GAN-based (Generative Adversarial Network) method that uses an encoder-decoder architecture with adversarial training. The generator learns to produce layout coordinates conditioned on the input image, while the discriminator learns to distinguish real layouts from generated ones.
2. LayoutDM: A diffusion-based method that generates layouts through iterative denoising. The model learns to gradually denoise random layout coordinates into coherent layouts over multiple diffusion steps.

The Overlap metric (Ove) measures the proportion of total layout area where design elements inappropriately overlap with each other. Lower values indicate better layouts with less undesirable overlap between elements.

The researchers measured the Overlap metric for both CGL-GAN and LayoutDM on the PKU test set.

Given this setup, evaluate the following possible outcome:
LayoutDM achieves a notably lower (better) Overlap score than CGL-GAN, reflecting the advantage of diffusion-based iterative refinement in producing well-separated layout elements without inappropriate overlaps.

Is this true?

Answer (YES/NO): NO